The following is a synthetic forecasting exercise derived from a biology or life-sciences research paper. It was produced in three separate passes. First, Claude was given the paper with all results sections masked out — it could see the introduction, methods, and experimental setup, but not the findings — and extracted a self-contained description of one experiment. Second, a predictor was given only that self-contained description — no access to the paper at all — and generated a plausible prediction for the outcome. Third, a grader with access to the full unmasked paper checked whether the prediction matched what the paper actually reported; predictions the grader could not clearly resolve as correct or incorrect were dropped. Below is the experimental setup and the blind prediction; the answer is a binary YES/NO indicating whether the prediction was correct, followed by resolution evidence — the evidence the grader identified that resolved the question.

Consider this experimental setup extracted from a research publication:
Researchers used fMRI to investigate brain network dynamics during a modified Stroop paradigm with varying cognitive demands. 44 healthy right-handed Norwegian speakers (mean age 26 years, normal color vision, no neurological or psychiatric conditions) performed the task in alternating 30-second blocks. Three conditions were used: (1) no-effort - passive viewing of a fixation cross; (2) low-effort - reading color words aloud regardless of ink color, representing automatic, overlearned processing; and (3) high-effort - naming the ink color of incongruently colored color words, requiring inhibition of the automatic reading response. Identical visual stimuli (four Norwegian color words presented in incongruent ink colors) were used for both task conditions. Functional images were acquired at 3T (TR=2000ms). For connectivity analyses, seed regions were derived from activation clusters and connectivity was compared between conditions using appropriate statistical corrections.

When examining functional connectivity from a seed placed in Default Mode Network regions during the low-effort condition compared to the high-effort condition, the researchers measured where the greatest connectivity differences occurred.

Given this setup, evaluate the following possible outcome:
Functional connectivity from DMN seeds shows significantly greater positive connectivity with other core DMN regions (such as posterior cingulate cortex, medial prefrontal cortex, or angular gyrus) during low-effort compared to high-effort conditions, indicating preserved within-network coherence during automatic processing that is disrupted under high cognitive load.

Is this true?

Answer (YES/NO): YES